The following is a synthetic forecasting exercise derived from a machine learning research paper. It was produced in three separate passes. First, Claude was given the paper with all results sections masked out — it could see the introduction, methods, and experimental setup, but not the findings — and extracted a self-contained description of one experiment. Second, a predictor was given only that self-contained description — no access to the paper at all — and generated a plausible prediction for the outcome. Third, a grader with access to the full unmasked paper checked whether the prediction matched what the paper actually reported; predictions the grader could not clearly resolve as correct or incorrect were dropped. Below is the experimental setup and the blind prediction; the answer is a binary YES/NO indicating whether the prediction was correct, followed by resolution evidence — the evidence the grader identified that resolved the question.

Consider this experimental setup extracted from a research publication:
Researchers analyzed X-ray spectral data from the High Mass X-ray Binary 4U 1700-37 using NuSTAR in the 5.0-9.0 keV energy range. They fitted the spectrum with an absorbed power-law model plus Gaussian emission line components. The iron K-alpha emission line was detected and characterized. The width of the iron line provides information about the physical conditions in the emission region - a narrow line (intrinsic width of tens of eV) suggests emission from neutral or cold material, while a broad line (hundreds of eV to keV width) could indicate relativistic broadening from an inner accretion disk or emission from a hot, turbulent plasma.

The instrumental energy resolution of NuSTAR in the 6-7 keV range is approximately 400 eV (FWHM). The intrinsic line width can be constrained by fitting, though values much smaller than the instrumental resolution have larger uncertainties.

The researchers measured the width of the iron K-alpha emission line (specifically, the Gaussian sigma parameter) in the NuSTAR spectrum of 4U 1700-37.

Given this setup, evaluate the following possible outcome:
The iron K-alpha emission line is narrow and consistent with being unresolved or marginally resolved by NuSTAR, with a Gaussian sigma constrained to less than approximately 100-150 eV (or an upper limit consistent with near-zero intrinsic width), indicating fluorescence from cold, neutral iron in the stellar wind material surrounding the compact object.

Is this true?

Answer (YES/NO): YES